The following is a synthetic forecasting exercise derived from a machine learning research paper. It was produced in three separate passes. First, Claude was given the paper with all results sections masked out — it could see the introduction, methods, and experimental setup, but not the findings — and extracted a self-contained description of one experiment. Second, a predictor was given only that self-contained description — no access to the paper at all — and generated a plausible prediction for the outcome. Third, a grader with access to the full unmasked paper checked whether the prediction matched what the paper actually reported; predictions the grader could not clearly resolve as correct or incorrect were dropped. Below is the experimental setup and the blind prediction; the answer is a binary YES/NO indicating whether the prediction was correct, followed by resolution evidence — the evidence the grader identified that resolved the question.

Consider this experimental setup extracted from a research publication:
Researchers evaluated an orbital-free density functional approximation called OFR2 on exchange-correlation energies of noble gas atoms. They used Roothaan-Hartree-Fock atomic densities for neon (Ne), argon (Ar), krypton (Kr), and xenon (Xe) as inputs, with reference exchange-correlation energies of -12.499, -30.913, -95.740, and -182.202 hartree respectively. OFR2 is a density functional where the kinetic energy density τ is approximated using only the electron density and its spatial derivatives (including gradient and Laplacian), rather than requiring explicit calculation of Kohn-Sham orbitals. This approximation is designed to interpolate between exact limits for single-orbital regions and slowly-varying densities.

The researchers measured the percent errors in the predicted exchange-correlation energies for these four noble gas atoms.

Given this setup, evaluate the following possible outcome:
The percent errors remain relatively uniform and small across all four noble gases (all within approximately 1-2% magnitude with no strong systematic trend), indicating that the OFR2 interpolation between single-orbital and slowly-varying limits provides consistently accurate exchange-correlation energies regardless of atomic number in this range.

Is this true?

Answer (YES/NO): NO